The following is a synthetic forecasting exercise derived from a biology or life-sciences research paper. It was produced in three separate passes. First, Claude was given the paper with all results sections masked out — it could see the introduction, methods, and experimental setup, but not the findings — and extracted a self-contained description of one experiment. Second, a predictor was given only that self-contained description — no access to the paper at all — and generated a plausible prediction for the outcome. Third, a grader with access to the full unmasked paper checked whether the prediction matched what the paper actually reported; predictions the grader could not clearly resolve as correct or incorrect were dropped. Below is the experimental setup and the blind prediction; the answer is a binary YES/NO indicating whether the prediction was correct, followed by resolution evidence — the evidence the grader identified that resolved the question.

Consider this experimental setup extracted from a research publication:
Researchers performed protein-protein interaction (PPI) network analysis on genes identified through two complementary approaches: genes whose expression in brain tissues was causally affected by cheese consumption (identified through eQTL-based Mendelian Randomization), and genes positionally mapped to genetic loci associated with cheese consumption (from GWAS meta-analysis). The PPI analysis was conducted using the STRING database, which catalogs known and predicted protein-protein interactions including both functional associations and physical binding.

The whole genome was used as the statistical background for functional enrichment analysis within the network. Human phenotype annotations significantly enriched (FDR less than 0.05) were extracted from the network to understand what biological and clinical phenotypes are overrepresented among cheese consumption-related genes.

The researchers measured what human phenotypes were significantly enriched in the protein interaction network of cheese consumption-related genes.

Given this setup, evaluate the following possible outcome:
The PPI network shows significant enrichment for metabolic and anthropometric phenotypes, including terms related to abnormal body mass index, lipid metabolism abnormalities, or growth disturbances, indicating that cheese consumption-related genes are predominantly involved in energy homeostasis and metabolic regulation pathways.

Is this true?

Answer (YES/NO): NO